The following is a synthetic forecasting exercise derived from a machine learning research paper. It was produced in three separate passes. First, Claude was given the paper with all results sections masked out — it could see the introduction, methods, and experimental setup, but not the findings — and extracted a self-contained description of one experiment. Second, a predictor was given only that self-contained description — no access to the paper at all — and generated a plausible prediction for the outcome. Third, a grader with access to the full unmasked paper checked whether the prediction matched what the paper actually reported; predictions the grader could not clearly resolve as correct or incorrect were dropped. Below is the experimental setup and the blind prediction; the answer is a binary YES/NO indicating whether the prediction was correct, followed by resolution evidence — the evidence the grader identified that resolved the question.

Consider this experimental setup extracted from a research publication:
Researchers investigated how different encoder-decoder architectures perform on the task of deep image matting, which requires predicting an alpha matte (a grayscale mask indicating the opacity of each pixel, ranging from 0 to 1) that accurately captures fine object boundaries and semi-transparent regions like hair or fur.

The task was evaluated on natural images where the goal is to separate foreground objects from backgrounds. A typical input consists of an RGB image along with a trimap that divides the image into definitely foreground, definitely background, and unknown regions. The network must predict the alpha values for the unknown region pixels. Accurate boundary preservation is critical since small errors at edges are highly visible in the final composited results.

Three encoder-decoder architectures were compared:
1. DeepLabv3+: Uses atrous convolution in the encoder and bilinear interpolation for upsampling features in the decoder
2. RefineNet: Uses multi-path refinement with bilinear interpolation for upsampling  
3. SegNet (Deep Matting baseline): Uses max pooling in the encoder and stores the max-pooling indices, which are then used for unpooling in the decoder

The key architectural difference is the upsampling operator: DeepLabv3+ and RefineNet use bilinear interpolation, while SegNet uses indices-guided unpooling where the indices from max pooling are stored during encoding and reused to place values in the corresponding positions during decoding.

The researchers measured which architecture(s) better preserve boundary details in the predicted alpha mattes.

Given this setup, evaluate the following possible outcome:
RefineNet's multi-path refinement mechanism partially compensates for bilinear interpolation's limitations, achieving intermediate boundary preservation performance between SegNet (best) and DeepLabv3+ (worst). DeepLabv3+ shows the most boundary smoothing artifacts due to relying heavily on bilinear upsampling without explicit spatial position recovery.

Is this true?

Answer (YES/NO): NO